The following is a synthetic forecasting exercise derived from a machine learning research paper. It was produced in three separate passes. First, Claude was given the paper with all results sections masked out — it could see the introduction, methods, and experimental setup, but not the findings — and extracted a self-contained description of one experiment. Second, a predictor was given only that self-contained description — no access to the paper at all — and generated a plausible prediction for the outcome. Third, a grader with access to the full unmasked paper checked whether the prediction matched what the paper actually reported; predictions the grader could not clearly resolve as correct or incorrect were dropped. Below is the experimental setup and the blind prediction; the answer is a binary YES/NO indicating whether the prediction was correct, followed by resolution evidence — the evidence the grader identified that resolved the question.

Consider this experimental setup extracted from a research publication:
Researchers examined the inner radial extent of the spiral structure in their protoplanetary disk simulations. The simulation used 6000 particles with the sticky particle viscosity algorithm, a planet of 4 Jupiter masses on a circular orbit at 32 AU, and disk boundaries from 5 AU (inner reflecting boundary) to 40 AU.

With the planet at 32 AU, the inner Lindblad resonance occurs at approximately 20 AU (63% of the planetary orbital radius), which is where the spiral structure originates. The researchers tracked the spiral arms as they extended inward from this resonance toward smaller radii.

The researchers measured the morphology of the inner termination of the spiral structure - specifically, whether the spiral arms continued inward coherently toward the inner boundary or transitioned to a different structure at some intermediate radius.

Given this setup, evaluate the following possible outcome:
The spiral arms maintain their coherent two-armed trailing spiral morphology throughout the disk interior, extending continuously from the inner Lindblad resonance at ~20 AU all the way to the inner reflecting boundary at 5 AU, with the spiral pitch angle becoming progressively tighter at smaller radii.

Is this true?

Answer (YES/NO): NO